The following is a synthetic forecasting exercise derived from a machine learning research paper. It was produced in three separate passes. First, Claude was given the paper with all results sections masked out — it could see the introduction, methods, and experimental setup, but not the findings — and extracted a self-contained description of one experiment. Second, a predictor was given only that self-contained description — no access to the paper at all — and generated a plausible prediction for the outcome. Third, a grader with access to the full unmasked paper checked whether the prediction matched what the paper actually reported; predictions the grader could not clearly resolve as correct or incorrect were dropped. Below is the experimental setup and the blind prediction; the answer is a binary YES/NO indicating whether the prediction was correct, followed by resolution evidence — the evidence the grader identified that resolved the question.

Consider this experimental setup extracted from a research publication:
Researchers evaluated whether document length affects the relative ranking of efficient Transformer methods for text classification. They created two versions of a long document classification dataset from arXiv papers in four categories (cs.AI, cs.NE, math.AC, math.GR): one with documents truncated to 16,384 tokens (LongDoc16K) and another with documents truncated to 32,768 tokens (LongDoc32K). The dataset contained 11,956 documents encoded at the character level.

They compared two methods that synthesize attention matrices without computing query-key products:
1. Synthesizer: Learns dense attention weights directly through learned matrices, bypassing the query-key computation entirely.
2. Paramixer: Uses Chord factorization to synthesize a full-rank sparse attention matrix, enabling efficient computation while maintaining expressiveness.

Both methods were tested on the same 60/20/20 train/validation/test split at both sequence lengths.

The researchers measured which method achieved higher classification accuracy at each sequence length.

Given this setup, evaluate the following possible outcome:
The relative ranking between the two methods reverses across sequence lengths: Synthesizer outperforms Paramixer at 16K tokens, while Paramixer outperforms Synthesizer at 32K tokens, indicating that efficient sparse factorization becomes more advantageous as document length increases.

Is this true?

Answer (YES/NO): NO